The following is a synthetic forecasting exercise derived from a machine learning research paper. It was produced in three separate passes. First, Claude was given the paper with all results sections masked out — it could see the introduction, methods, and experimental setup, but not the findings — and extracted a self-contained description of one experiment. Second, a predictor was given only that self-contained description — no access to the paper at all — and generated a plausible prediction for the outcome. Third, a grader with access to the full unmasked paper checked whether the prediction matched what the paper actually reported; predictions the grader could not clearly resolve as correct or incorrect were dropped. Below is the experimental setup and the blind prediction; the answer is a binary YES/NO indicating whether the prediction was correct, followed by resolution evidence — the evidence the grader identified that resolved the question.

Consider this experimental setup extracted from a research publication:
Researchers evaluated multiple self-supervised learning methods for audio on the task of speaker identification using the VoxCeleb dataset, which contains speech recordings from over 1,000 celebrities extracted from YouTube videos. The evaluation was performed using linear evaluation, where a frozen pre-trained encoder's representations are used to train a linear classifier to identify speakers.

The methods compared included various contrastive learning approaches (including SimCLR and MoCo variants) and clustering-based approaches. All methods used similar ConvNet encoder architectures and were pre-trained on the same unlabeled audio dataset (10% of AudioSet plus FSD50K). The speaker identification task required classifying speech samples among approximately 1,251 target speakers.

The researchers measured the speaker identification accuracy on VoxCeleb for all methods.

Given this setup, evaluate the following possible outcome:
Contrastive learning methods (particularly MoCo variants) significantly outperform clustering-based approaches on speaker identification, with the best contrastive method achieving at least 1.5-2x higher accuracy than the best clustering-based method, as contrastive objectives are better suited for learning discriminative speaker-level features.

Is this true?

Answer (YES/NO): NO